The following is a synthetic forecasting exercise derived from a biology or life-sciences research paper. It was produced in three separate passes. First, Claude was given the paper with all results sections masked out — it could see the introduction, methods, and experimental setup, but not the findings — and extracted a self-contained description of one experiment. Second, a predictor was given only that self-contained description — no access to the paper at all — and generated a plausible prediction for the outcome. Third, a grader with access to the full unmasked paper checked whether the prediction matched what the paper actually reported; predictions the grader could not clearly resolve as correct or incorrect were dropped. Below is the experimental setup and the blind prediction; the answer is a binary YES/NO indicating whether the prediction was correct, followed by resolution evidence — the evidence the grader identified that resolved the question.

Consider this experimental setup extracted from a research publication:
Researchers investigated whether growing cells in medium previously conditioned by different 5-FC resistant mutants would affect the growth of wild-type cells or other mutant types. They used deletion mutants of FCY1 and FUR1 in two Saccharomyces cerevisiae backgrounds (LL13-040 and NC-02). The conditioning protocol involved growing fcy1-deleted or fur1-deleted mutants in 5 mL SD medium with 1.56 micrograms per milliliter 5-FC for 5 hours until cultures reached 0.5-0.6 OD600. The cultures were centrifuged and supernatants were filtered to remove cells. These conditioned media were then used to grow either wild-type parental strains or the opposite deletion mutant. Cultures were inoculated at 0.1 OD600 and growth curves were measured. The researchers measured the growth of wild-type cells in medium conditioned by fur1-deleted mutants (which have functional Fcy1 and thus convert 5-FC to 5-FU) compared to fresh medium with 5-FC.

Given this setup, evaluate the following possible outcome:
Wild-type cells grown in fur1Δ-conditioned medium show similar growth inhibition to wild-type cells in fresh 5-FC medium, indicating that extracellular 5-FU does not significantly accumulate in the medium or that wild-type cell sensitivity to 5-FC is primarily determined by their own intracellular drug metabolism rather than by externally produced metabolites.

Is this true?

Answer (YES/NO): NO